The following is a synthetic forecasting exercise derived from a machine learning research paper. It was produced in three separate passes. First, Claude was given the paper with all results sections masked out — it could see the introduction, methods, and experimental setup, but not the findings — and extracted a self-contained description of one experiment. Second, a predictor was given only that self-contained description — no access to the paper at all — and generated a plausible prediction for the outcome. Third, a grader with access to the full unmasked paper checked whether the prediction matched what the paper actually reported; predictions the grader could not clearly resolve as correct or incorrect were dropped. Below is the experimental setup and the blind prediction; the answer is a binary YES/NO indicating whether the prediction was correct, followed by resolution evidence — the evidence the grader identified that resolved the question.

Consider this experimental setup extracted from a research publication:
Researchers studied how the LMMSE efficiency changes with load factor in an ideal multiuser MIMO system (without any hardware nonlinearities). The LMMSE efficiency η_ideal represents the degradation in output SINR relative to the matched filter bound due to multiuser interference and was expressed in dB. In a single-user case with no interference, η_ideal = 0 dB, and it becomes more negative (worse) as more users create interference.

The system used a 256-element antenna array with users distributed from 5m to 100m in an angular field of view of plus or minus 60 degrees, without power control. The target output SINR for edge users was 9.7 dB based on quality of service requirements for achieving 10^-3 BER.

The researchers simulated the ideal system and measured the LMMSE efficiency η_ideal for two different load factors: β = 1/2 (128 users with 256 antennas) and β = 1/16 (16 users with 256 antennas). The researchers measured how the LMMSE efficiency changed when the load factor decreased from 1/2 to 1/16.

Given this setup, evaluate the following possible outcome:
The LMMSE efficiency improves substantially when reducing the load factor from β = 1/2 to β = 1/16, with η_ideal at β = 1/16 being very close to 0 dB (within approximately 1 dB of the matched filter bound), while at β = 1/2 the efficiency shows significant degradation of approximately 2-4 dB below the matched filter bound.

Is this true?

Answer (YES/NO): NO